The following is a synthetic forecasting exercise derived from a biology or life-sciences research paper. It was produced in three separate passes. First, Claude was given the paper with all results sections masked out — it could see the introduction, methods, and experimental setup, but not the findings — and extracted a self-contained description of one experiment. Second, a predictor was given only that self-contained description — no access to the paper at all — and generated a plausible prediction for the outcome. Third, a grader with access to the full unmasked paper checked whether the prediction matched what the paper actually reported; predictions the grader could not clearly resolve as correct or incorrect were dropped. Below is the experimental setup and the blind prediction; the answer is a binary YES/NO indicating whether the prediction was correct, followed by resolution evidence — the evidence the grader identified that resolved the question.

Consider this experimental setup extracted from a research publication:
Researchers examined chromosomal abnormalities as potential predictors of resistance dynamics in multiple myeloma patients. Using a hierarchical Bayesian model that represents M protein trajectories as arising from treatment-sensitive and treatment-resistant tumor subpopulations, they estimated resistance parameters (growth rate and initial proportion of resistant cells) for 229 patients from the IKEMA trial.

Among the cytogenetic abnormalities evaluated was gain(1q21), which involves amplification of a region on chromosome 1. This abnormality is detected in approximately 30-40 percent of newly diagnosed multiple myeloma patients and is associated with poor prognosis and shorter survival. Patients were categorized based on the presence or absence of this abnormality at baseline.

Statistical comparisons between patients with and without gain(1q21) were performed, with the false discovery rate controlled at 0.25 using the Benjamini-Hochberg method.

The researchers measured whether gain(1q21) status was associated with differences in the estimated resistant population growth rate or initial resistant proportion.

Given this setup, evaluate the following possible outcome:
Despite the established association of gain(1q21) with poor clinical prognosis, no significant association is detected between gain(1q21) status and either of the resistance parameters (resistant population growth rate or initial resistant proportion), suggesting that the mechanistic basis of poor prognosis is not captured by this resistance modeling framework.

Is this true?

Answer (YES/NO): YES